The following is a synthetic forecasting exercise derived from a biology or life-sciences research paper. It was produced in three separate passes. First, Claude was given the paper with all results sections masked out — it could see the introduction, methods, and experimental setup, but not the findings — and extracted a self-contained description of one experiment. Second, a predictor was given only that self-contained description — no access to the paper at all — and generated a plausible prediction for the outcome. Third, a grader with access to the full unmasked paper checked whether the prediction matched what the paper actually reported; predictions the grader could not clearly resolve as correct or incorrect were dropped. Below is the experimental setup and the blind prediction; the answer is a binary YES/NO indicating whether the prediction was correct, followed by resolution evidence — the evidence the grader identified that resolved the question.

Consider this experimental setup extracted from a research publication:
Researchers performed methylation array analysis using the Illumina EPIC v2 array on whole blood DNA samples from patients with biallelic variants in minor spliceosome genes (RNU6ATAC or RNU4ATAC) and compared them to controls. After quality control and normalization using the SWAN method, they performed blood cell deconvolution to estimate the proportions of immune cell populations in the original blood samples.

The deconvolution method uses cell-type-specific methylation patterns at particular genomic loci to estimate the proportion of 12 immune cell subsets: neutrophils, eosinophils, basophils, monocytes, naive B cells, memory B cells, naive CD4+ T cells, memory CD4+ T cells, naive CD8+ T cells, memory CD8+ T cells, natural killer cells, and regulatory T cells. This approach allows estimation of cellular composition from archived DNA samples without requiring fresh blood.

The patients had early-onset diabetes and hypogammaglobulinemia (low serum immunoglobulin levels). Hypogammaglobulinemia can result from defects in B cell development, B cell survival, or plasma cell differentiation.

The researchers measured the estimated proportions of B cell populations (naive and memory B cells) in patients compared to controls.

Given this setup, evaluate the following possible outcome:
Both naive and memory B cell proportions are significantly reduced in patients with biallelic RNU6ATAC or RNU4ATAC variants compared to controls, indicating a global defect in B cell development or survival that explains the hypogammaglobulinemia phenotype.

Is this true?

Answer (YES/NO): NO